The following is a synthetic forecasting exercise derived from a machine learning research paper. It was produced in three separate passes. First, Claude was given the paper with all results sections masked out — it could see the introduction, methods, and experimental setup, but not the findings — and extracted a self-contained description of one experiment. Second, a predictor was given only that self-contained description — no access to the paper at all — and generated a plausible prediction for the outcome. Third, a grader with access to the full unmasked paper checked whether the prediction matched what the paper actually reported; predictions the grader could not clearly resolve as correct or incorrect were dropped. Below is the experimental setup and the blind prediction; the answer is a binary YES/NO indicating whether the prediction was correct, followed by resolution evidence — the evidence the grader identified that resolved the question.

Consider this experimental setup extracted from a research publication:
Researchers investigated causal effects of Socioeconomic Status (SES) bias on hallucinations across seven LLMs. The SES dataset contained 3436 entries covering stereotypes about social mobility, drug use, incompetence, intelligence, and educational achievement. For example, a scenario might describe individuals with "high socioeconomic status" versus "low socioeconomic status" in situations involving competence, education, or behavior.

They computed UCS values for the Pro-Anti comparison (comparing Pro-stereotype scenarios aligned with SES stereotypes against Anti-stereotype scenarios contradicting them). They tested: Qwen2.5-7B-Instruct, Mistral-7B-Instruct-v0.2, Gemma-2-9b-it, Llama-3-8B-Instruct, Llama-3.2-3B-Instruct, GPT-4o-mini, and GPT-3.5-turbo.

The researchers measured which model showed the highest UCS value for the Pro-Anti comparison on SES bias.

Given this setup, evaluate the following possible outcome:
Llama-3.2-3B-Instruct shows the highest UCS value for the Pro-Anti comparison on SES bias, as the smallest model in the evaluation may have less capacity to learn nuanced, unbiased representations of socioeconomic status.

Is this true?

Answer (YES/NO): YES